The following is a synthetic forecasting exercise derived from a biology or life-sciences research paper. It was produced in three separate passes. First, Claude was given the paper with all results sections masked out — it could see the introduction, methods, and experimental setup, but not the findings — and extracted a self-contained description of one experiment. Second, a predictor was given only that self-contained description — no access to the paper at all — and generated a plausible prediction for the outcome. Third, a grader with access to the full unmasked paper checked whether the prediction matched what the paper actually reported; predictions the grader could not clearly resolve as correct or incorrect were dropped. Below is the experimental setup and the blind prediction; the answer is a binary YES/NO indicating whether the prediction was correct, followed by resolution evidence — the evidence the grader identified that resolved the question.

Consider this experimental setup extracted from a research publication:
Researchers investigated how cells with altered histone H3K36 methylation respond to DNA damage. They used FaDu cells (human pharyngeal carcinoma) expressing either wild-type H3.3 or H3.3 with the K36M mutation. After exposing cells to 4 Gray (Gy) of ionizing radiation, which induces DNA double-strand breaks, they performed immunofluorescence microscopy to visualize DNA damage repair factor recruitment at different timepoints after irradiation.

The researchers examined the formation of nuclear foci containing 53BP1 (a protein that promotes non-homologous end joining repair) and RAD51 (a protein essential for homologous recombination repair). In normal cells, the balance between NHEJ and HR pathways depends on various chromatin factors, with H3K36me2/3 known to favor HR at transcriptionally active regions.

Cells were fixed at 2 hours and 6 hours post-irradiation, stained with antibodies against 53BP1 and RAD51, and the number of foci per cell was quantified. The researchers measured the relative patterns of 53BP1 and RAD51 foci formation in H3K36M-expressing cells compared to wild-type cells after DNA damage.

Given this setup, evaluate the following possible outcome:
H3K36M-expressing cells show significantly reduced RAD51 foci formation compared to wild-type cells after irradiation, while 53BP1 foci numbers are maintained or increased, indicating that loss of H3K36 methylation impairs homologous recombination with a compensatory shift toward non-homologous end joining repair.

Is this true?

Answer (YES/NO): YES